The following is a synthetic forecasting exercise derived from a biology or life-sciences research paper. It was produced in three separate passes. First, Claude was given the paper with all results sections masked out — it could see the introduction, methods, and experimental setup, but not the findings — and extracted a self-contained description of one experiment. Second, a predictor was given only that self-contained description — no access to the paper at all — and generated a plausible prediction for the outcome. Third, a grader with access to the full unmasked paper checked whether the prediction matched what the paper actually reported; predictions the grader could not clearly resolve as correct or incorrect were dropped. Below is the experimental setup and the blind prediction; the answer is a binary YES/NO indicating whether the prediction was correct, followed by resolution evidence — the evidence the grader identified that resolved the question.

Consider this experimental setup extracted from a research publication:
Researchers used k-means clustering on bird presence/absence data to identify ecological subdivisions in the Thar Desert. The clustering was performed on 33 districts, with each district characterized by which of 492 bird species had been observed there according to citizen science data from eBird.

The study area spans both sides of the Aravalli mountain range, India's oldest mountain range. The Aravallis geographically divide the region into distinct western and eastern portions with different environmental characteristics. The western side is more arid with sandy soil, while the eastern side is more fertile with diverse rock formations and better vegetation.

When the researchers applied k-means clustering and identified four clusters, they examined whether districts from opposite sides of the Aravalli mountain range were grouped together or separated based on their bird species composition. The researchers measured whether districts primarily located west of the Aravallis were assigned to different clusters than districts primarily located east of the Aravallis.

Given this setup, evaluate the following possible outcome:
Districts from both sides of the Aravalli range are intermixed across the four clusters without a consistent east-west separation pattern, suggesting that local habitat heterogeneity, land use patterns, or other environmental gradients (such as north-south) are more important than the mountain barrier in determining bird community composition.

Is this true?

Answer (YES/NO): NO